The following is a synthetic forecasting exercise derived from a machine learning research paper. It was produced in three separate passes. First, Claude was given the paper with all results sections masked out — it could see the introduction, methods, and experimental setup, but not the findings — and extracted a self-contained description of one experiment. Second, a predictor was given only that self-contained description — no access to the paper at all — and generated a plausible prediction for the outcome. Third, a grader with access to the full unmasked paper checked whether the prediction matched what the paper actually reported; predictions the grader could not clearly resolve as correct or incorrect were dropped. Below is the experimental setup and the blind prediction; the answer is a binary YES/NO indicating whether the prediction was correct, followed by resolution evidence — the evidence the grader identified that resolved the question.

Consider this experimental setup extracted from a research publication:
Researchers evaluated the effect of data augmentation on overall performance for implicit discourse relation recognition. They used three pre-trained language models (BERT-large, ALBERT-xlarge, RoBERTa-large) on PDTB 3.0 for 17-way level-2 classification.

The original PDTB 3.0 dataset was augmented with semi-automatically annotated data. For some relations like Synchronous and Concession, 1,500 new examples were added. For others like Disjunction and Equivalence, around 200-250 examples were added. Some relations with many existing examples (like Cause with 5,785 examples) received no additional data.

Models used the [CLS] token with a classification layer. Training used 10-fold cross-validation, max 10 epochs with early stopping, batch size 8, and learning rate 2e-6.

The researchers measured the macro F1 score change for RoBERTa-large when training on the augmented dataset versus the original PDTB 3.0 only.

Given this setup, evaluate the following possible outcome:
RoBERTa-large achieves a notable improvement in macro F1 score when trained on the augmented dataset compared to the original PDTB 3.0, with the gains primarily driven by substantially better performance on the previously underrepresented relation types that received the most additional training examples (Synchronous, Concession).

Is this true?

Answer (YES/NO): NO